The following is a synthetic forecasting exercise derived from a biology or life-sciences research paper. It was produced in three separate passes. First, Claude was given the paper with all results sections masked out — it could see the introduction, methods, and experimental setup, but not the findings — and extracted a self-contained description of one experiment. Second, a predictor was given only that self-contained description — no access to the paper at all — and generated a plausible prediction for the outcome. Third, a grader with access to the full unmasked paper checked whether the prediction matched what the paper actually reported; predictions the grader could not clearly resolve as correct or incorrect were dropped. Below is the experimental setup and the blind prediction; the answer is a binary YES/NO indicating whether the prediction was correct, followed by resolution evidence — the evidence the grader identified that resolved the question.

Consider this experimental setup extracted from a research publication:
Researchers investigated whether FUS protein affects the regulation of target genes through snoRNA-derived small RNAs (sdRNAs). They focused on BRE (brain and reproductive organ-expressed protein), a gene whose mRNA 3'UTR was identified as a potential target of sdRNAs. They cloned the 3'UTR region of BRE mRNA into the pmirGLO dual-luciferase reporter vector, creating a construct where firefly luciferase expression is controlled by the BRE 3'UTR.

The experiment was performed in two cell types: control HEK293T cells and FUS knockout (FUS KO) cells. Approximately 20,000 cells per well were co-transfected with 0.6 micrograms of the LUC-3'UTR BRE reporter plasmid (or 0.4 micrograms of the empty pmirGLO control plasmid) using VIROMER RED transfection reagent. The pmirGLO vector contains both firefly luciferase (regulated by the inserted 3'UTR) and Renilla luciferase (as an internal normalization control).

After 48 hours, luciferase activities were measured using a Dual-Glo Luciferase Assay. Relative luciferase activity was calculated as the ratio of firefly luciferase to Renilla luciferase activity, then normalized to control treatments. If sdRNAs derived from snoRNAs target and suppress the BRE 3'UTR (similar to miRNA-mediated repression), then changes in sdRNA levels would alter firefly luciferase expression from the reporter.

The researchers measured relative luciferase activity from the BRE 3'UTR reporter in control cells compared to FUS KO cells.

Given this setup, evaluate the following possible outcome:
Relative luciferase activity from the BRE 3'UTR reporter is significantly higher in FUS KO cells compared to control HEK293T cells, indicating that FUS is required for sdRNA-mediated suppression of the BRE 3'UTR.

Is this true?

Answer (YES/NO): NO